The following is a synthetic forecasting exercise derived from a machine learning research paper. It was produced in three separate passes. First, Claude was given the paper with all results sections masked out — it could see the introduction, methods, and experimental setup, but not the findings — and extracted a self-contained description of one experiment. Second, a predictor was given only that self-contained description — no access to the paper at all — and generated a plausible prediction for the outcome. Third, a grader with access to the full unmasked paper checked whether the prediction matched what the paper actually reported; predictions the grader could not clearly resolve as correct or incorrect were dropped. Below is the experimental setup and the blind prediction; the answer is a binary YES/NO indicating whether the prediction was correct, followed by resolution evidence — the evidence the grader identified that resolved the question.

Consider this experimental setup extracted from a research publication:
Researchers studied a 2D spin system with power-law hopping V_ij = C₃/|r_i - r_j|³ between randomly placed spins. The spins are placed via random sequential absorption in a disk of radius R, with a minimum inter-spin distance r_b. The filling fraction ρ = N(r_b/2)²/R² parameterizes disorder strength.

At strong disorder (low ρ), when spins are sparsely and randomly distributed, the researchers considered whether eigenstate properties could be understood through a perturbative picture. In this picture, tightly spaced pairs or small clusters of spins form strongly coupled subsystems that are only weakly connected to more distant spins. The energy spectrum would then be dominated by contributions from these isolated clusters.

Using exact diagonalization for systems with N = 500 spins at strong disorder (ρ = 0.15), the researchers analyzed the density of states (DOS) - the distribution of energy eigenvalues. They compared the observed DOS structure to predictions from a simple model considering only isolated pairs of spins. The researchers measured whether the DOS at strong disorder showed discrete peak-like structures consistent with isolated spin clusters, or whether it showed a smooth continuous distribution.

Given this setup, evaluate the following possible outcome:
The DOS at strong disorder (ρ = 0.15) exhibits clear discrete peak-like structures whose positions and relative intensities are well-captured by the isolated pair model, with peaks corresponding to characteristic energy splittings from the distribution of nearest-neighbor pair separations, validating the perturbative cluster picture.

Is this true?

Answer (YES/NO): NO